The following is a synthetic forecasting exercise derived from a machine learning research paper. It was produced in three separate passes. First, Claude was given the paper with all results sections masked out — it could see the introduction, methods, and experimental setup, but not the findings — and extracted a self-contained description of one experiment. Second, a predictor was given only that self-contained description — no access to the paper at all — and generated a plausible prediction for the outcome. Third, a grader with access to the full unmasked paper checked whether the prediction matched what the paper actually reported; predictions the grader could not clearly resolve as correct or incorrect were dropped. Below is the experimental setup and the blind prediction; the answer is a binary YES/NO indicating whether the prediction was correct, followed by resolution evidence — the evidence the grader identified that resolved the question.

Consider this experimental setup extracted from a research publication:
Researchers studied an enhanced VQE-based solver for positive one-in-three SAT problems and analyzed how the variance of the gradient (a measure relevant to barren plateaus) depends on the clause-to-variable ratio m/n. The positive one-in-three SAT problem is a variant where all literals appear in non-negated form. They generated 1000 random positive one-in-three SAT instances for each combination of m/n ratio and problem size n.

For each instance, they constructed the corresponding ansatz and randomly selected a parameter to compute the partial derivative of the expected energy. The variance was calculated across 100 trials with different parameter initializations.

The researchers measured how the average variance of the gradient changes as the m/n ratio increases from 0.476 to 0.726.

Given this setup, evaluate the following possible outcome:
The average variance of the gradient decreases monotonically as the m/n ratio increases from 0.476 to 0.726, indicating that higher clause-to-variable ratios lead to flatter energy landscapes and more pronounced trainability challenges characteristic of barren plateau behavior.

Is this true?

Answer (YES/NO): NO